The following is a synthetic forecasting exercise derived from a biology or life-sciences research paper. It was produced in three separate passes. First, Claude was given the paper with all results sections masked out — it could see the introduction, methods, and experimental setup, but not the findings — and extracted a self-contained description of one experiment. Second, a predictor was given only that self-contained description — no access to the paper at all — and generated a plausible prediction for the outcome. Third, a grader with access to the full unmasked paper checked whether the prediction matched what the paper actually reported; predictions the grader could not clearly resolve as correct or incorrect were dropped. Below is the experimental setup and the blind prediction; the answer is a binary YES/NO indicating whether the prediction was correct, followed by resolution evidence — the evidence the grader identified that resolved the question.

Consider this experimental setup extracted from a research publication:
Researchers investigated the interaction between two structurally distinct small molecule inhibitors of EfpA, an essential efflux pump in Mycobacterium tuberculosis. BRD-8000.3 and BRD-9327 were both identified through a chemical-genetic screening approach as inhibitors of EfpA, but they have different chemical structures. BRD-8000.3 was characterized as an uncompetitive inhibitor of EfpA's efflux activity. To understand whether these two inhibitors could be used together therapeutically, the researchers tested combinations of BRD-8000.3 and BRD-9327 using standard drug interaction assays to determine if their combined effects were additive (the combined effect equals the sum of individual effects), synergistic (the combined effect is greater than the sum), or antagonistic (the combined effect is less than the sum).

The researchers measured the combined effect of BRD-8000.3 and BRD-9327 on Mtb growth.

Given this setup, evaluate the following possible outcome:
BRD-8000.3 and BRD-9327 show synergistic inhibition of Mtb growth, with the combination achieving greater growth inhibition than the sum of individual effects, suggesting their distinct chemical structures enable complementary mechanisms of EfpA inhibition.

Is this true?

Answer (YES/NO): YES